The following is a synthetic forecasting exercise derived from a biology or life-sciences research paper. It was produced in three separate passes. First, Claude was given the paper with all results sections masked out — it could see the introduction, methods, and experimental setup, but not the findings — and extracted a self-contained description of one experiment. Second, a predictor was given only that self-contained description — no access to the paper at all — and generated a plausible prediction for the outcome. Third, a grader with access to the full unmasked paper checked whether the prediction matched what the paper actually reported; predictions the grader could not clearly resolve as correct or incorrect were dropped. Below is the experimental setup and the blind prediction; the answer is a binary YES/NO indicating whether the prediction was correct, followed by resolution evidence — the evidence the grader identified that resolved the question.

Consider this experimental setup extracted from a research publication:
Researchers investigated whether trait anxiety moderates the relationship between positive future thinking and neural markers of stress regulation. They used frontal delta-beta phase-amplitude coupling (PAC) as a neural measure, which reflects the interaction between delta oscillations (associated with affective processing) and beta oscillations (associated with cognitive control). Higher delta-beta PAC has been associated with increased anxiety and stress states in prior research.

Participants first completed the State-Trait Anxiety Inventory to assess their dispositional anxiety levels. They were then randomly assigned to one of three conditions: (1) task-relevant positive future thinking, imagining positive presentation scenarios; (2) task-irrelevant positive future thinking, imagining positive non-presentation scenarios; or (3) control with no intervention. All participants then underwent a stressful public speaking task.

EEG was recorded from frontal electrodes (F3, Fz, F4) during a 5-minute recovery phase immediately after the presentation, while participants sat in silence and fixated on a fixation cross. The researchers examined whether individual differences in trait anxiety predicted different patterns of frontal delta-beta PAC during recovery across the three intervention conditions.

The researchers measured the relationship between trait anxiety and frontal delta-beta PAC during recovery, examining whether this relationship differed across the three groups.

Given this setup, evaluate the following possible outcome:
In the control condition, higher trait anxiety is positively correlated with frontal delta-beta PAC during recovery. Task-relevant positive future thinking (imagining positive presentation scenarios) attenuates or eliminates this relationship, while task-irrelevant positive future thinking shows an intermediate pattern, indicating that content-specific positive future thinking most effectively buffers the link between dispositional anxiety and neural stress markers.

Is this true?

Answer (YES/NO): NO